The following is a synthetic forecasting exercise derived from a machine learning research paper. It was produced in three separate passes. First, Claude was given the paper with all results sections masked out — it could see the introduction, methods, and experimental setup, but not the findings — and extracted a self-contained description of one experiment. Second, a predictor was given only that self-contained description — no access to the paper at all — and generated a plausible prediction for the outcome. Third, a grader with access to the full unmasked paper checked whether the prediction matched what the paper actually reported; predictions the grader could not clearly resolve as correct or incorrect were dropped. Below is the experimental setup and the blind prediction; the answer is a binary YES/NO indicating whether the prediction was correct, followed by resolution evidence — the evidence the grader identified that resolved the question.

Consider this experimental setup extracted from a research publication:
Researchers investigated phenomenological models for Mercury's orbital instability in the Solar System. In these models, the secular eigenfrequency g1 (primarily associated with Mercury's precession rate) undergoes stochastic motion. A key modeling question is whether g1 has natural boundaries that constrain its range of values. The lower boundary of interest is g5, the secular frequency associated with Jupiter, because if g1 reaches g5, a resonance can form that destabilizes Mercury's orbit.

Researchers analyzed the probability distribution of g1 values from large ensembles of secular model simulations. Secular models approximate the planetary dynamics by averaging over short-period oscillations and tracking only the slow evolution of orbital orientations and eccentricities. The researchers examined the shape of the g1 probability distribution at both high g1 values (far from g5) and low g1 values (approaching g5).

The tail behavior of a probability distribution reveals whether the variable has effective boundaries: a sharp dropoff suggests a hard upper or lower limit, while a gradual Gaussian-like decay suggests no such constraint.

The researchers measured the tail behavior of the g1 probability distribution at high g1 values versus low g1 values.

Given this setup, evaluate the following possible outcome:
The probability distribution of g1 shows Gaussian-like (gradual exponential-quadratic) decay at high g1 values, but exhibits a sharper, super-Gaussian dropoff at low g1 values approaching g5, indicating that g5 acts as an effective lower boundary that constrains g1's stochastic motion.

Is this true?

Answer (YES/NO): NO